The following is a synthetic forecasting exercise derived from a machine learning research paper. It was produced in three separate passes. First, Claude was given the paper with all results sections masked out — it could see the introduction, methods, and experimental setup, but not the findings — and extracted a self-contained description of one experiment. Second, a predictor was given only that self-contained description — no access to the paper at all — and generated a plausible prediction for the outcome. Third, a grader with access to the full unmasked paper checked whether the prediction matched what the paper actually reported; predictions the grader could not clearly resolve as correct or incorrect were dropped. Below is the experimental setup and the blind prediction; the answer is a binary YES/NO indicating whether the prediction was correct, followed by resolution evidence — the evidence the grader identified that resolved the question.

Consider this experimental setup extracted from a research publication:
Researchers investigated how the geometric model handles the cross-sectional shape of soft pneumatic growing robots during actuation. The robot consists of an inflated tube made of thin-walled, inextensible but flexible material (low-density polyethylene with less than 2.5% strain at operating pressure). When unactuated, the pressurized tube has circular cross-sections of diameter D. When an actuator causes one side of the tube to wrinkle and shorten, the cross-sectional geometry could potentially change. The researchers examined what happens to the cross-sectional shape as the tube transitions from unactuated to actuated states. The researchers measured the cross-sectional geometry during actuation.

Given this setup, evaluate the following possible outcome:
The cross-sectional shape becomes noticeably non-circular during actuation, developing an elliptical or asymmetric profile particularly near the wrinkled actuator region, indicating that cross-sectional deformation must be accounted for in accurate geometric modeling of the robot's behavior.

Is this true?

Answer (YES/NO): NO